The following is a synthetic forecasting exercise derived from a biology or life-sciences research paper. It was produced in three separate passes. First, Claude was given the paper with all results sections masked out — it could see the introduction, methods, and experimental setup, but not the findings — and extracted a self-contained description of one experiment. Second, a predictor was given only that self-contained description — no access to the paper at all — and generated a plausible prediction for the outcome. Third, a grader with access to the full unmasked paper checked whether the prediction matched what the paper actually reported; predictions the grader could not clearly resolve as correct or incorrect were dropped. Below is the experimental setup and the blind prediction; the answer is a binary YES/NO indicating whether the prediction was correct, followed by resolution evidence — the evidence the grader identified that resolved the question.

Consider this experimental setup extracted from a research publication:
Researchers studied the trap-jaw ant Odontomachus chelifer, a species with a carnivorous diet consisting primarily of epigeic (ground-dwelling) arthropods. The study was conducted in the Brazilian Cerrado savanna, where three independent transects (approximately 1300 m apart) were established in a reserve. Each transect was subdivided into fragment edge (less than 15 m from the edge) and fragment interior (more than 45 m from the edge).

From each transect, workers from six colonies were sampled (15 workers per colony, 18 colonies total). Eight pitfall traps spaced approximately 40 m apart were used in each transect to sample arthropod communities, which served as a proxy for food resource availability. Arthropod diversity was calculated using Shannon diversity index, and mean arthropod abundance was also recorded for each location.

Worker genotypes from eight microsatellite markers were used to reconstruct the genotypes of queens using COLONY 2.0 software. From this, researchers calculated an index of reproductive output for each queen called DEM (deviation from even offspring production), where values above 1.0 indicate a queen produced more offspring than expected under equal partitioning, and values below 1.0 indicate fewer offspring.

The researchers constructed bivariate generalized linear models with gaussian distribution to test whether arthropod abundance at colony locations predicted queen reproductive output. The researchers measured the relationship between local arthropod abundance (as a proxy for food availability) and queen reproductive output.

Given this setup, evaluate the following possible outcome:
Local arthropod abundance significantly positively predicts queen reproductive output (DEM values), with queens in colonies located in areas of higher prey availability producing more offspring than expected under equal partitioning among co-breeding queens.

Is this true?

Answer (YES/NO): NO